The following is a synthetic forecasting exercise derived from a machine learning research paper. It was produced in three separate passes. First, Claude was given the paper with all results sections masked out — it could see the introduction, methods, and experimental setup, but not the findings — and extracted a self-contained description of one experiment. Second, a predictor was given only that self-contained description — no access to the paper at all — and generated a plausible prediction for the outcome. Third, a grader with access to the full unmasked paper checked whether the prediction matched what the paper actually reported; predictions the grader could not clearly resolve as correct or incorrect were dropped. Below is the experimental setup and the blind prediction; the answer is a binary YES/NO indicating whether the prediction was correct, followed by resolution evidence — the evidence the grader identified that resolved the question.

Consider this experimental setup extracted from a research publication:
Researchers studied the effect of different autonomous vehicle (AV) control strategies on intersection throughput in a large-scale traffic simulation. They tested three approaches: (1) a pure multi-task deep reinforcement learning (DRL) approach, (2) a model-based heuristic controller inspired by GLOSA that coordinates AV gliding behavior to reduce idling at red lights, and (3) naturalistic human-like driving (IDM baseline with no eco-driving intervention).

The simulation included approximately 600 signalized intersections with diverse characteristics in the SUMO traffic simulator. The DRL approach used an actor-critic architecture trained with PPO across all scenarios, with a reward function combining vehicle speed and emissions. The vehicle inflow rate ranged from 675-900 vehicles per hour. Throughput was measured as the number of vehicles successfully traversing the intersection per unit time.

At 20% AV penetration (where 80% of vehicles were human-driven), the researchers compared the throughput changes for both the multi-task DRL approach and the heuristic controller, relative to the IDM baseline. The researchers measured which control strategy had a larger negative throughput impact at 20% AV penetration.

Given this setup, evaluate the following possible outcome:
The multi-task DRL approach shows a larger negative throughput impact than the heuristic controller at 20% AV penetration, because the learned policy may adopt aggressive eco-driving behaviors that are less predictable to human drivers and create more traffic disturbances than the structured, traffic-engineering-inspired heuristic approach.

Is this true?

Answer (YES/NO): YES